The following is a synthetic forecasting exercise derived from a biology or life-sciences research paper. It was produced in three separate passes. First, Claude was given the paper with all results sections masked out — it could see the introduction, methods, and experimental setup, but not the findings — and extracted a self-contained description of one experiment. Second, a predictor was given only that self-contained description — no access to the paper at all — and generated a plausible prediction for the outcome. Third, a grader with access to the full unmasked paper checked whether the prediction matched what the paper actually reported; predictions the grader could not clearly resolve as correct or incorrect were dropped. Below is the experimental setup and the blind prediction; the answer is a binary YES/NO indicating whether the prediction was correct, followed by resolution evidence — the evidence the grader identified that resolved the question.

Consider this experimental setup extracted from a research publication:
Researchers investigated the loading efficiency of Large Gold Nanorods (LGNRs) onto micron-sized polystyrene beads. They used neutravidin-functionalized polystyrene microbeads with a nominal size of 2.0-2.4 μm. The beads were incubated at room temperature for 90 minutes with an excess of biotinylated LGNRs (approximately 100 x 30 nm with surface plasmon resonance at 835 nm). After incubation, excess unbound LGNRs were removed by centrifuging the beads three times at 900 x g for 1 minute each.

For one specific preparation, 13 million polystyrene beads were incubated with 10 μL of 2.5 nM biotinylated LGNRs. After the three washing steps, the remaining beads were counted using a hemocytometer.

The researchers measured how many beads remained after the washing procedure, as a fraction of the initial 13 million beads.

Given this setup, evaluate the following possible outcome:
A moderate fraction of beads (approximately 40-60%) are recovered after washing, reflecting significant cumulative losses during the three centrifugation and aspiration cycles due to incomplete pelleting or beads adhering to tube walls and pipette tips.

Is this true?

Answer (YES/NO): NO